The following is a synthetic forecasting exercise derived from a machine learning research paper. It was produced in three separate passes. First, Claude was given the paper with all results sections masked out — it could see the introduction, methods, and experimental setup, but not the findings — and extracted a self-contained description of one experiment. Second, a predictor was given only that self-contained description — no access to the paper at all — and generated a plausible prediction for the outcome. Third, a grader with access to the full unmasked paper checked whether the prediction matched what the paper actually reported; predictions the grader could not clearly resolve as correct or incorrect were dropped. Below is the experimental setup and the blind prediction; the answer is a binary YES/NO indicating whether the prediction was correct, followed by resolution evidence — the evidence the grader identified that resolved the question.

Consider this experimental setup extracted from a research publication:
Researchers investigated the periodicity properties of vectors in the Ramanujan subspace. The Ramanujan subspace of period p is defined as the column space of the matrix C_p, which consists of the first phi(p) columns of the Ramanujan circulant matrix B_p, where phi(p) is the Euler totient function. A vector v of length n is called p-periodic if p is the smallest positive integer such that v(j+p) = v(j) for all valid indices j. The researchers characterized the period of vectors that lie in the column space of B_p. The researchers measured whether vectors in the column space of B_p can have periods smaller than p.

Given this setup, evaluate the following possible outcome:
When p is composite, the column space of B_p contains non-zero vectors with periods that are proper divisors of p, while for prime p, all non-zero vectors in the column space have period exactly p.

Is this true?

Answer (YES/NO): NO